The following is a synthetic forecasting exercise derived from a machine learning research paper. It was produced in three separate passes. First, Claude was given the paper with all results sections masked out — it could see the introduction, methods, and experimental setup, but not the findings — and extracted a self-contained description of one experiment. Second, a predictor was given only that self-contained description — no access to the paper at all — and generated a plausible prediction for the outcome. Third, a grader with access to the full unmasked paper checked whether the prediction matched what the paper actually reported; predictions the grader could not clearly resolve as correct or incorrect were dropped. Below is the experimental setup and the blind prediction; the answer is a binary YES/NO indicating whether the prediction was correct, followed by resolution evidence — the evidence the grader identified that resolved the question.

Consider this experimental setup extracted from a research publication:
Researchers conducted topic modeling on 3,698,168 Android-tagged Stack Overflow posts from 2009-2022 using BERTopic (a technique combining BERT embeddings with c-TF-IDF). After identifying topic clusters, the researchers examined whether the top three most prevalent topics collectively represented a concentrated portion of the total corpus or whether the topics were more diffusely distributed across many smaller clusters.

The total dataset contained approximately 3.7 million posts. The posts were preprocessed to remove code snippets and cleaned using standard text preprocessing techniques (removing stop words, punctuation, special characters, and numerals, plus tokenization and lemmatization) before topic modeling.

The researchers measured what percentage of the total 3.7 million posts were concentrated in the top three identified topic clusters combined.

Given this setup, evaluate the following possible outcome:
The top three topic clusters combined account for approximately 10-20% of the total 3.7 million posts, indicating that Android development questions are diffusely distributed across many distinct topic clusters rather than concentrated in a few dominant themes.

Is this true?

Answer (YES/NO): NO